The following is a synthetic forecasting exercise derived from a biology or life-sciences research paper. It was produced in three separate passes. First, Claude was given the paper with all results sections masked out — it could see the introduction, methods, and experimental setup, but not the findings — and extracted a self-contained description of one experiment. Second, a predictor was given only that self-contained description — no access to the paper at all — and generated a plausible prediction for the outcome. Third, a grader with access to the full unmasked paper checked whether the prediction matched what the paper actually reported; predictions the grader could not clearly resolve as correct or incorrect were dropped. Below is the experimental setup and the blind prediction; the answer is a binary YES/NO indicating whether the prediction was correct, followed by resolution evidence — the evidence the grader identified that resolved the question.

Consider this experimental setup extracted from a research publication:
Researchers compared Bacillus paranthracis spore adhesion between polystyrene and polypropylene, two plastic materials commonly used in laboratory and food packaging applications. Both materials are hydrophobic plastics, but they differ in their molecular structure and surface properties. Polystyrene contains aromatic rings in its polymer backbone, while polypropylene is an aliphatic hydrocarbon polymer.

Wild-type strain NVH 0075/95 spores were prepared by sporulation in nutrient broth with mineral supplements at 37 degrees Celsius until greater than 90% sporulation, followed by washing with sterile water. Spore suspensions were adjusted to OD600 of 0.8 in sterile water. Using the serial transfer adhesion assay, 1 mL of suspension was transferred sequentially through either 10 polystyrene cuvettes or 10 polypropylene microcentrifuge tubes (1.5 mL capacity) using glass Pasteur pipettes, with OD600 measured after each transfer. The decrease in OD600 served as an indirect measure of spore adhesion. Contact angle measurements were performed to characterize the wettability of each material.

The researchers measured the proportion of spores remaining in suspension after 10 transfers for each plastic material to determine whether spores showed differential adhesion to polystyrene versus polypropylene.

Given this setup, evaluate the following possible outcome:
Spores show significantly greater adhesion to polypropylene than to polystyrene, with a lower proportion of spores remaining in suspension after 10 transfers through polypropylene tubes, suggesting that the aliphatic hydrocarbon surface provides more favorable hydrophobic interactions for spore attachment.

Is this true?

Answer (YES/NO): YES